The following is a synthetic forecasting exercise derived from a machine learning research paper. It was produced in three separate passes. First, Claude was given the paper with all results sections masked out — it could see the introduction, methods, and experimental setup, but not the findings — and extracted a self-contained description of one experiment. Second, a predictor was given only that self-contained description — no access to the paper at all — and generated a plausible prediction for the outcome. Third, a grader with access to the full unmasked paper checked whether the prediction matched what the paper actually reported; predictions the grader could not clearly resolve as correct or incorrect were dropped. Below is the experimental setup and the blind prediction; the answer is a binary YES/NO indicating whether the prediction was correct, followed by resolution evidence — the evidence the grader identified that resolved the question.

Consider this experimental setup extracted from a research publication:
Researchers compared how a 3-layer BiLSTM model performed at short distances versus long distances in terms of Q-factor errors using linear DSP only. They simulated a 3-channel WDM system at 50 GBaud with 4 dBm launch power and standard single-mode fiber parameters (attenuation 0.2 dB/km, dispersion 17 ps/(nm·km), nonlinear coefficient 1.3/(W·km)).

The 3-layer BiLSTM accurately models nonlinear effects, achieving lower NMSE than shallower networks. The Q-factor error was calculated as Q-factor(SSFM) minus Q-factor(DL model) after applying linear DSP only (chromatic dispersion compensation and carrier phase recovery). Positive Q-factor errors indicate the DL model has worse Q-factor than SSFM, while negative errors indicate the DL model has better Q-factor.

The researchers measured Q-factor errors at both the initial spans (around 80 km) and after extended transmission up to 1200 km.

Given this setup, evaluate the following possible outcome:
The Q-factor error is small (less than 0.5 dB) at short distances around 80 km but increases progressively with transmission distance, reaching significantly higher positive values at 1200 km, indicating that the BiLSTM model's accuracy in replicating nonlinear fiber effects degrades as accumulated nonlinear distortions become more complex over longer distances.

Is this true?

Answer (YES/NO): NO